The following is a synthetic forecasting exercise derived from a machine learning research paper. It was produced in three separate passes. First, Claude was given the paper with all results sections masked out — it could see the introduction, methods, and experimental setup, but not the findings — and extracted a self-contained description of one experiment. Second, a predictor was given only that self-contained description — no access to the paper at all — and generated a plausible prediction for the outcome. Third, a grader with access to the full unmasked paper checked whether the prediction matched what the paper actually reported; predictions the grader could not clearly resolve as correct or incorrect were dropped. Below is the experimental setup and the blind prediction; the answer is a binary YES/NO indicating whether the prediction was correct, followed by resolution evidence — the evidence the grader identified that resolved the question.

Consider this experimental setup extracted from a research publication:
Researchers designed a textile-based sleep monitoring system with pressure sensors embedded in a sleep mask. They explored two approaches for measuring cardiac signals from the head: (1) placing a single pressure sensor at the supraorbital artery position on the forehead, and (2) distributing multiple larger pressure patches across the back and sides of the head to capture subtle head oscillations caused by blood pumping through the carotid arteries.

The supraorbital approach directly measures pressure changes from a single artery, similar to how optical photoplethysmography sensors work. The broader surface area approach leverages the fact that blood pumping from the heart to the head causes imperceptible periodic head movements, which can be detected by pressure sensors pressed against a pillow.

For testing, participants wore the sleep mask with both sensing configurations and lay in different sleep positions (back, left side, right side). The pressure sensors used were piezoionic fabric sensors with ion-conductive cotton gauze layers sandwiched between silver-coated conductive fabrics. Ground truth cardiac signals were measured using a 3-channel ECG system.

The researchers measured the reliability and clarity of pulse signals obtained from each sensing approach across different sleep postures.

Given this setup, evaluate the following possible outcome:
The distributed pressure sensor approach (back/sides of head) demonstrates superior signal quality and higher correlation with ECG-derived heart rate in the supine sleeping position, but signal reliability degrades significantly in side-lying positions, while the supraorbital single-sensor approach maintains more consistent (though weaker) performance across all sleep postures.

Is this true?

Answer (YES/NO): NO